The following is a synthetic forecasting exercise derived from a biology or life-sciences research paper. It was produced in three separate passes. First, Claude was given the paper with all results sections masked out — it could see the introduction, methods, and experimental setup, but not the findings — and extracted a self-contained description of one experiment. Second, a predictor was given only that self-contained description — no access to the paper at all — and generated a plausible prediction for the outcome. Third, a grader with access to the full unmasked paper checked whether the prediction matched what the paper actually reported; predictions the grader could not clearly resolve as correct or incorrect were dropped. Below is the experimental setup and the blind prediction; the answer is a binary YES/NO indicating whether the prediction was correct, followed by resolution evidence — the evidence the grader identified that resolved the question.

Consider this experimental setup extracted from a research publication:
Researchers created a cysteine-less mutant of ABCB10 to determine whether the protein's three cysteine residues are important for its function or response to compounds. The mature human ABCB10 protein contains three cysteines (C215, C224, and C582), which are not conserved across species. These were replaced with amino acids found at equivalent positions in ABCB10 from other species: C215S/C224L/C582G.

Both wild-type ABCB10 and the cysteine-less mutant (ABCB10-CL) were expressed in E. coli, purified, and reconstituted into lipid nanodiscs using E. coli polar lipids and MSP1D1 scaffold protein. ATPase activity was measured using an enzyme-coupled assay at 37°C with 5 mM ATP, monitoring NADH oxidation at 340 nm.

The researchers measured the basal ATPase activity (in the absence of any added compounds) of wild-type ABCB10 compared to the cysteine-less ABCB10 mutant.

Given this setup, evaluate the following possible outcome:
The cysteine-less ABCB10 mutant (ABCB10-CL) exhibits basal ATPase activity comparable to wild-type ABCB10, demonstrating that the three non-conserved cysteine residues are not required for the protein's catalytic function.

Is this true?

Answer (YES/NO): NO